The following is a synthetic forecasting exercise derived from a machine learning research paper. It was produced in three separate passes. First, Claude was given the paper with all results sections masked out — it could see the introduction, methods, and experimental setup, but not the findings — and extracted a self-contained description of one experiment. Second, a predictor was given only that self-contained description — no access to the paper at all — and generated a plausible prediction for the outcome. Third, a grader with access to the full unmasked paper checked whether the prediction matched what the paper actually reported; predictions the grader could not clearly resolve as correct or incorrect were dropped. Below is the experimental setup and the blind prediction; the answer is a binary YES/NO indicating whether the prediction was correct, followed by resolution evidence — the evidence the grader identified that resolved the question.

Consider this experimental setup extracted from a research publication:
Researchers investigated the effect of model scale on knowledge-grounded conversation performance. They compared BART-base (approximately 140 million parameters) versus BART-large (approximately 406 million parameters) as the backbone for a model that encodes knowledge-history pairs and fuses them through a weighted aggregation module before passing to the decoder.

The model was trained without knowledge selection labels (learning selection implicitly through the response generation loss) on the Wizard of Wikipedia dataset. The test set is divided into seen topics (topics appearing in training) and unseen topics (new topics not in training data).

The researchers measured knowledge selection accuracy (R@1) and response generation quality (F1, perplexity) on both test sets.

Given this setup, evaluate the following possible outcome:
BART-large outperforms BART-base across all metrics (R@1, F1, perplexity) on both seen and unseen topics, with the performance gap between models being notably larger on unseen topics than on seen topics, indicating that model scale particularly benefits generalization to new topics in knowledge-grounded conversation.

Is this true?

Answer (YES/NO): NO